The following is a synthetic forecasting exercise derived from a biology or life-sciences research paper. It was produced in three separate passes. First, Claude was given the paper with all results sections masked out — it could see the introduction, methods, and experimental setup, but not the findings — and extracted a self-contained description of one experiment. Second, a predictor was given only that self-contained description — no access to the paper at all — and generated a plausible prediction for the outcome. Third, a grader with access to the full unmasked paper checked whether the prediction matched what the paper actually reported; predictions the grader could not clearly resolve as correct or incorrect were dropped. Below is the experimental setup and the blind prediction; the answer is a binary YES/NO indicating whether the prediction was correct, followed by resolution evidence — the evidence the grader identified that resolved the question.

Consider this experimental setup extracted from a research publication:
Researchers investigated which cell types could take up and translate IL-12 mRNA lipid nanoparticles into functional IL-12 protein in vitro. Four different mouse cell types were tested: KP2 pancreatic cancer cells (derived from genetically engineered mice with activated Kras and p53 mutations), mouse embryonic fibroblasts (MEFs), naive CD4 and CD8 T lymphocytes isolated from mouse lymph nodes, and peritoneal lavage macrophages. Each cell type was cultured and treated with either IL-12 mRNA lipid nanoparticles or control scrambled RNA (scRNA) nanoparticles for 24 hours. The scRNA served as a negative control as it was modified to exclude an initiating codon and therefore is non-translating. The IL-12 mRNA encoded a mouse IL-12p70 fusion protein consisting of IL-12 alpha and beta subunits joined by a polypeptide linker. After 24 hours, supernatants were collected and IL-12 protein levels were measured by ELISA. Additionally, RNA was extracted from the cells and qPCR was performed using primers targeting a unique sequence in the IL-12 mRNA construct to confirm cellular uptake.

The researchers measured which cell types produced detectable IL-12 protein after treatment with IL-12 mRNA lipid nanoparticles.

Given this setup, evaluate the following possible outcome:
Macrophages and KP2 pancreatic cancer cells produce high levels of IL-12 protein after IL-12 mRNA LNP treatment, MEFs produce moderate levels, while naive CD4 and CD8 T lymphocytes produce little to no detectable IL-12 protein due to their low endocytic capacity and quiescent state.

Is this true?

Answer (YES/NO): NO